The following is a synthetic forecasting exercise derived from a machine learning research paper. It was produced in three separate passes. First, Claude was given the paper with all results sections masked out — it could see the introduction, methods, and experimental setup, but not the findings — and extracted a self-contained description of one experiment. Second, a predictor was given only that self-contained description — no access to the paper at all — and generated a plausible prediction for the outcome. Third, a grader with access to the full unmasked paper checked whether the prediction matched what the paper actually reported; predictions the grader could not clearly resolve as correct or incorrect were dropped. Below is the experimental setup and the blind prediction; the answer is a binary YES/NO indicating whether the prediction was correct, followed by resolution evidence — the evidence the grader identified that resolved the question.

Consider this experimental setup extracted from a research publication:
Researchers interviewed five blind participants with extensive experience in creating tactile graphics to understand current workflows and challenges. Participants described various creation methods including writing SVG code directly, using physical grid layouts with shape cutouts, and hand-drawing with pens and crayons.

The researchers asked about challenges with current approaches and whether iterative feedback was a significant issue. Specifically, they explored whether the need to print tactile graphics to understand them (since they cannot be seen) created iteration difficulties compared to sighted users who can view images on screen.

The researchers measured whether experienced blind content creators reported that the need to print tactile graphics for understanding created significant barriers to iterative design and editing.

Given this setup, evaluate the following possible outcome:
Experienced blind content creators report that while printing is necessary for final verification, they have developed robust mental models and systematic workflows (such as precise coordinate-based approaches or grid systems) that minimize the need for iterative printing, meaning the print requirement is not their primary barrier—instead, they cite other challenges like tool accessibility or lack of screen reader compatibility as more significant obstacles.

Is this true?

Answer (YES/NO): NO